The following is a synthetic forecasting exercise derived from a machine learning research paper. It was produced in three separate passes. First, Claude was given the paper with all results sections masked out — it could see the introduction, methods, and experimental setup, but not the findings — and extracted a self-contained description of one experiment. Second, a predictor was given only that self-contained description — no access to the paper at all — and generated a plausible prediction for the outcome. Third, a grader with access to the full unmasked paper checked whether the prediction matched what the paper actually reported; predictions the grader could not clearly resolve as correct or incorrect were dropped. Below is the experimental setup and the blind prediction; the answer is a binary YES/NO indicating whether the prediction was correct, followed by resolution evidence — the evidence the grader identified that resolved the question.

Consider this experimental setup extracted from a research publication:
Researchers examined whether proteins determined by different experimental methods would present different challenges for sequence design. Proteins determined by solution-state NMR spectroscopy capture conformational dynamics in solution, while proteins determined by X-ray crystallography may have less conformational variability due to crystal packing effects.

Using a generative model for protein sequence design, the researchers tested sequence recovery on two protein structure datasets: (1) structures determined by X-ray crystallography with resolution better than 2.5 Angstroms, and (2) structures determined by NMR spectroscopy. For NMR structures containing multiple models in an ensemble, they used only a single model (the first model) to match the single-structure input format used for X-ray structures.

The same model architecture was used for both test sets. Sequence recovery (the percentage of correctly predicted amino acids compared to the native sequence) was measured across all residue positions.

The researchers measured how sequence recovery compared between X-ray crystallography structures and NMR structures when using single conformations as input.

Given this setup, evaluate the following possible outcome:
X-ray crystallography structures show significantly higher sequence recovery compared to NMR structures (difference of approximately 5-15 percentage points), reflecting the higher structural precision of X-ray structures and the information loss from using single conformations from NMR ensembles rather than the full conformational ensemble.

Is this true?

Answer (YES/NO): NO